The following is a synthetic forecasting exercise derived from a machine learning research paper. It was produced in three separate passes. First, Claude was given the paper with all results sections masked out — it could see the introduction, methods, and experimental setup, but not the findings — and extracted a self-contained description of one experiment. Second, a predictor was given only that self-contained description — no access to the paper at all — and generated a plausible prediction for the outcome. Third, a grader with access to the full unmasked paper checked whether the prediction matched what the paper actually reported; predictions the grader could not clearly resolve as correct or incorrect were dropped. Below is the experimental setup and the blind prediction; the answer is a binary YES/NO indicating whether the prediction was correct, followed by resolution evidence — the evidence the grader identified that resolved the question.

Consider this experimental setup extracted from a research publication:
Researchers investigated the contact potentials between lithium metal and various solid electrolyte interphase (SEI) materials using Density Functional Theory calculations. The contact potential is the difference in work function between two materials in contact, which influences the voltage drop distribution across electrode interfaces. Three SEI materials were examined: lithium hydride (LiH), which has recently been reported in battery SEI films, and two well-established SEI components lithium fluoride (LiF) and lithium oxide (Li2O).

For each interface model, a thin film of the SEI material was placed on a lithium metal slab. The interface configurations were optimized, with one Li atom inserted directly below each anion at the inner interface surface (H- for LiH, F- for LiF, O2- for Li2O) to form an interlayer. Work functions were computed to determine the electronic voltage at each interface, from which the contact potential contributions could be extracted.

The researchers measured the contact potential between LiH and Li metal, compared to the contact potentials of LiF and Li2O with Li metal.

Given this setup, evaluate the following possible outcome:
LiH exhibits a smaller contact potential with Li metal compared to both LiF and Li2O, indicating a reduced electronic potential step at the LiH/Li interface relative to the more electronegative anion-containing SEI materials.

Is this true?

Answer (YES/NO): YES